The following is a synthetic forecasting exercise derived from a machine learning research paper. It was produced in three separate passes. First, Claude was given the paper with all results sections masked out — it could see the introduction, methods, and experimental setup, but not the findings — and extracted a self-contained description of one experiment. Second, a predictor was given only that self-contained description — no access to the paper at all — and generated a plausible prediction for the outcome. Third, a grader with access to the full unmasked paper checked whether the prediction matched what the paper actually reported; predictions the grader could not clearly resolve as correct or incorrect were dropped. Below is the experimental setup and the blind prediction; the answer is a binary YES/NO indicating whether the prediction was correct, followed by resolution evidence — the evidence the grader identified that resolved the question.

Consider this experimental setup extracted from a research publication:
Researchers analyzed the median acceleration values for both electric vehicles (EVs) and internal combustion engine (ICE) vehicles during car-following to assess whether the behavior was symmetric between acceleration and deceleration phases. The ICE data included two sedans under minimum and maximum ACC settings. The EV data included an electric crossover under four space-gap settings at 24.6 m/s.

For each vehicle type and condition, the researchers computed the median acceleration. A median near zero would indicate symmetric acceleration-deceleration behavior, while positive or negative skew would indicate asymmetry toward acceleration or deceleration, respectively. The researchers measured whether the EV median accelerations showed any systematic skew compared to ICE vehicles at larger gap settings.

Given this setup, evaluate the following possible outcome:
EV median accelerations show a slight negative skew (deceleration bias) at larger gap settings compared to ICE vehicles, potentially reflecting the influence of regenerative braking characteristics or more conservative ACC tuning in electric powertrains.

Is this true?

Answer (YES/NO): NO